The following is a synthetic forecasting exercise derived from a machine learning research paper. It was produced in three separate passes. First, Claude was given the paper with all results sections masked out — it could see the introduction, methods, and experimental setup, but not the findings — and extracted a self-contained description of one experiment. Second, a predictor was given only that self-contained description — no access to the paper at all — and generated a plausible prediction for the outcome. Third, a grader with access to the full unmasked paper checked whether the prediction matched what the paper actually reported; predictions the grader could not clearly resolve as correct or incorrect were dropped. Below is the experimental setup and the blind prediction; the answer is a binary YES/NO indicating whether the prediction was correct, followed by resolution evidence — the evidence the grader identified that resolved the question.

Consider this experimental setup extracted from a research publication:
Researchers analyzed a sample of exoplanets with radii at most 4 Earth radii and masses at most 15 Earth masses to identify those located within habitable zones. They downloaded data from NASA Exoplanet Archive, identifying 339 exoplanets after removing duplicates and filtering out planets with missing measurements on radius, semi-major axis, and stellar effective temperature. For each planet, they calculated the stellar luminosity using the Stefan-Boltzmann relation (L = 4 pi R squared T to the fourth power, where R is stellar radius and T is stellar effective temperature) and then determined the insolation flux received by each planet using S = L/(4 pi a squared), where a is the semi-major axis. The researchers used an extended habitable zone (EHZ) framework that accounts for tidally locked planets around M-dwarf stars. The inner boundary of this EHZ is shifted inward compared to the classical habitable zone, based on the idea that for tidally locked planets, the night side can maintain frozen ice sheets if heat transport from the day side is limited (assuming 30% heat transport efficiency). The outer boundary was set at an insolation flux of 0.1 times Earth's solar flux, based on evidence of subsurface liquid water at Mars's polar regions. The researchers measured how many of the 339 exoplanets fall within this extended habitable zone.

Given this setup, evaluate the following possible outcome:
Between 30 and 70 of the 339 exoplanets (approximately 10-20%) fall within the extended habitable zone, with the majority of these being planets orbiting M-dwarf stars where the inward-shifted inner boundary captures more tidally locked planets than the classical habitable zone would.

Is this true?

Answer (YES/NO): NO